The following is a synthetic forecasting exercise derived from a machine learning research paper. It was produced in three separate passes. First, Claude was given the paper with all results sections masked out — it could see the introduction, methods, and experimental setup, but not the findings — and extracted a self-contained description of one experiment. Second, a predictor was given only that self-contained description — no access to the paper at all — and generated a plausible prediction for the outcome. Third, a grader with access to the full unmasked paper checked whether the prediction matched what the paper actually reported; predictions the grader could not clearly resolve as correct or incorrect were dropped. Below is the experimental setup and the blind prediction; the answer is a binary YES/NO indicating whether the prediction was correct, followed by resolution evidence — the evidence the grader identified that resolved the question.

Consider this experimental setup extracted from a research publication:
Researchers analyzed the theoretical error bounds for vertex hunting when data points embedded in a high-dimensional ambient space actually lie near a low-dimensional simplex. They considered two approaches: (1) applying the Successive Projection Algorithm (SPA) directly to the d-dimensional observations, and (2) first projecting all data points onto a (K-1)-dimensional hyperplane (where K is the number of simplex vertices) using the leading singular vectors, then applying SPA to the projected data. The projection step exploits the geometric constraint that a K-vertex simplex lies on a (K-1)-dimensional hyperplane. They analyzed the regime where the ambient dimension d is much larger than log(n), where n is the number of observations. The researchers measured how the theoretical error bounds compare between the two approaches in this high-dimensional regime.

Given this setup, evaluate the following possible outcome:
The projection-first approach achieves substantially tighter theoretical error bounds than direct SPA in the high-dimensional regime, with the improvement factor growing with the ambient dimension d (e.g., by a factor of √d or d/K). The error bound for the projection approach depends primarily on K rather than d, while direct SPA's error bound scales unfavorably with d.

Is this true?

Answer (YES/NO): NO